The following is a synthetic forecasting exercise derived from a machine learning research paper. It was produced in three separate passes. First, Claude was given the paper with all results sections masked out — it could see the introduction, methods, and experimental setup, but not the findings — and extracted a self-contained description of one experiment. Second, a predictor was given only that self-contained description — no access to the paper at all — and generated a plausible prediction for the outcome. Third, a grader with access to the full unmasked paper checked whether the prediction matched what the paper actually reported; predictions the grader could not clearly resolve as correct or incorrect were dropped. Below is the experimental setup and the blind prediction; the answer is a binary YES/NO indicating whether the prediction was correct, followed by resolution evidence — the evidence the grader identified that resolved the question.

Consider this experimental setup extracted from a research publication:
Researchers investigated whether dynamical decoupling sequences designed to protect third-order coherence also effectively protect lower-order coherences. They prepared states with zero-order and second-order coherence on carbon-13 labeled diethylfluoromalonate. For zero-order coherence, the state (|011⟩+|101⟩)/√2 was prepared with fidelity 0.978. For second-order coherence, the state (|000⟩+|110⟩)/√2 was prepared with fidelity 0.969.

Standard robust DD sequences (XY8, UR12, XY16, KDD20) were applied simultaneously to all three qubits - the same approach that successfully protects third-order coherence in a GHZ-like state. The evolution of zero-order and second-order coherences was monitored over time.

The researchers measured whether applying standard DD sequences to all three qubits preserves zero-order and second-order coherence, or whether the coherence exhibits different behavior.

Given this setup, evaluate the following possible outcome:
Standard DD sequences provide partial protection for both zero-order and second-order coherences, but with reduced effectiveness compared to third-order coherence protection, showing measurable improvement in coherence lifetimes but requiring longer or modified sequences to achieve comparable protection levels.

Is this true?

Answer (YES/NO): NO